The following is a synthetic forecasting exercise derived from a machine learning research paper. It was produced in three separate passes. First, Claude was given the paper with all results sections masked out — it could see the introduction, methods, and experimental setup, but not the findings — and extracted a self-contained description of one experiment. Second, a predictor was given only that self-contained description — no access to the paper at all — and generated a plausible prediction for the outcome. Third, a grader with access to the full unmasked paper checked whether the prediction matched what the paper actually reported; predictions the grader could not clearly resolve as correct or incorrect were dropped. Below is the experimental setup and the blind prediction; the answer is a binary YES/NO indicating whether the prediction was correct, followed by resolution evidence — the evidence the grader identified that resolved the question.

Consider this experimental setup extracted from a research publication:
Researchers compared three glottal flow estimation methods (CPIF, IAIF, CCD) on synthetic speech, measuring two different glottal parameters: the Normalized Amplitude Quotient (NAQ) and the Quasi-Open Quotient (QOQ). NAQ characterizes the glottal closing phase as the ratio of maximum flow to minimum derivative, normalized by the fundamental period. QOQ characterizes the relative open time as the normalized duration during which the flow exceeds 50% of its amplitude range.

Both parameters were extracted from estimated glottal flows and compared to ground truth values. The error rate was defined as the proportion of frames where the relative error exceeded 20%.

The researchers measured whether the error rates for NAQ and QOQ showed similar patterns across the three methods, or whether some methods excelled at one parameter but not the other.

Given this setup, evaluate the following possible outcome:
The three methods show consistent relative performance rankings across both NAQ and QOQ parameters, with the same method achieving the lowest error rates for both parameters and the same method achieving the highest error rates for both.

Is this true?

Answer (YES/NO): NO